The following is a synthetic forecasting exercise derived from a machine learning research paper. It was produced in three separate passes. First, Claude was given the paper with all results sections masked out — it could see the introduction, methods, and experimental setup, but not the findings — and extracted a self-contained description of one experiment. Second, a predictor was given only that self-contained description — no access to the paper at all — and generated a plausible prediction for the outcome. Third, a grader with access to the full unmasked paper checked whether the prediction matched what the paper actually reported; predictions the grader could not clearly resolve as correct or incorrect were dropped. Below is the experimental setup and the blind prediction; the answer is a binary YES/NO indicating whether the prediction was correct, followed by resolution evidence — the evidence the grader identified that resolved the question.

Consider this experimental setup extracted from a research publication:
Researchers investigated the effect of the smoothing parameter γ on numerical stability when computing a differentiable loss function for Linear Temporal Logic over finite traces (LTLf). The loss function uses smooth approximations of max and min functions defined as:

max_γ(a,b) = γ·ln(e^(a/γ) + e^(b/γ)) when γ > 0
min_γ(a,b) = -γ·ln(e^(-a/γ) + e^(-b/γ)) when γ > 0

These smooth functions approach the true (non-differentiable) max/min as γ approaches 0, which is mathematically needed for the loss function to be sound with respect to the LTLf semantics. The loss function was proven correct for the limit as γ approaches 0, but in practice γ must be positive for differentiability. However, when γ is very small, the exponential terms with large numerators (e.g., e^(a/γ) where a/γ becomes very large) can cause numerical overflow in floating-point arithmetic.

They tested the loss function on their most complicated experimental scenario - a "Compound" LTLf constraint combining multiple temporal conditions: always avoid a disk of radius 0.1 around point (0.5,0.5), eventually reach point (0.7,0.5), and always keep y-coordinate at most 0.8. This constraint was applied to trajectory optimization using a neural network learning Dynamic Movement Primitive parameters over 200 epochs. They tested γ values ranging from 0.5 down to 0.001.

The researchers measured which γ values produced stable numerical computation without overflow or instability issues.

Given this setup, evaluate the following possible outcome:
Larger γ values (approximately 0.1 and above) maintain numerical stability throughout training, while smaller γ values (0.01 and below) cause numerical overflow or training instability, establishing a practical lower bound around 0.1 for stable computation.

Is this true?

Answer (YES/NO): NO